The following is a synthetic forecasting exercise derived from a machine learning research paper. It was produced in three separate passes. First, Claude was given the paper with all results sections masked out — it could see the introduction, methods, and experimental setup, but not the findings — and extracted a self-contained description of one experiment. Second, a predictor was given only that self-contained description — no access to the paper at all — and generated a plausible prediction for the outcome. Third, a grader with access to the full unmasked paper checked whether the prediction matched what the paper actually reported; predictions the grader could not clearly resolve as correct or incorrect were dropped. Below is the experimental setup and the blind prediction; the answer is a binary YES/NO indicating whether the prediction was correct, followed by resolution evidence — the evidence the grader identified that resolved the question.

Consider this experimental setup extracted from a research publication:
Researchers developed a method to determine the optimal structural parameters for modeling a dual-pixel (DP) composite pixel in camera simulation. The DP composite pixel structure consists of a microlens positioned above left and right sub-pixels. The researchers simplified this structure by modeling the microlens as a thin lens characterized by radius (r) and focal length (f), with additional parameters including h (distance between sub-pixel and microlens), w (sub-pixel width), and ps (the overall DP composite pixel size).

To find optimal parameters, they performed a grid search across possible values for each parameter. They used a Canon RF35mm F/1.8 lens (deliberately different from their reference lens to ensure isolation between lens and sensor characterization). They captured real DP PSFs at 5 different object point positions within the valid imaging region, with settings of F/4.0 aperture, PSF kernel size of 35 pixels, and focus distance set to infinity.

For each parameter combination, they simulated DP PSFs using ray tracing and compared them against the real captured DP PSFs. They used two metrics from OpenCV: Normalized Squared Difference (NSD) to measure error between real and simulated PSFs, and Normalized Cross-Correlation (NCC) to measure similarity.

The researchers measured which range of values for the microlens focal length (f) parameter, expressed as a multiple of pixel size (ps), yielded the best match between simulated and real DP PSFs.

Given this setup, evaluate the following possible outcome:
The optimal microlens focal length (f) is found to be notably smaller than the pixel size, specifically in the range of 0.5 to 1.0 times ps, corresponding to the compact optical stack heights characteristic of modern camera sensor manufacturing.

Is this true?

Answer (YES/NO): NO